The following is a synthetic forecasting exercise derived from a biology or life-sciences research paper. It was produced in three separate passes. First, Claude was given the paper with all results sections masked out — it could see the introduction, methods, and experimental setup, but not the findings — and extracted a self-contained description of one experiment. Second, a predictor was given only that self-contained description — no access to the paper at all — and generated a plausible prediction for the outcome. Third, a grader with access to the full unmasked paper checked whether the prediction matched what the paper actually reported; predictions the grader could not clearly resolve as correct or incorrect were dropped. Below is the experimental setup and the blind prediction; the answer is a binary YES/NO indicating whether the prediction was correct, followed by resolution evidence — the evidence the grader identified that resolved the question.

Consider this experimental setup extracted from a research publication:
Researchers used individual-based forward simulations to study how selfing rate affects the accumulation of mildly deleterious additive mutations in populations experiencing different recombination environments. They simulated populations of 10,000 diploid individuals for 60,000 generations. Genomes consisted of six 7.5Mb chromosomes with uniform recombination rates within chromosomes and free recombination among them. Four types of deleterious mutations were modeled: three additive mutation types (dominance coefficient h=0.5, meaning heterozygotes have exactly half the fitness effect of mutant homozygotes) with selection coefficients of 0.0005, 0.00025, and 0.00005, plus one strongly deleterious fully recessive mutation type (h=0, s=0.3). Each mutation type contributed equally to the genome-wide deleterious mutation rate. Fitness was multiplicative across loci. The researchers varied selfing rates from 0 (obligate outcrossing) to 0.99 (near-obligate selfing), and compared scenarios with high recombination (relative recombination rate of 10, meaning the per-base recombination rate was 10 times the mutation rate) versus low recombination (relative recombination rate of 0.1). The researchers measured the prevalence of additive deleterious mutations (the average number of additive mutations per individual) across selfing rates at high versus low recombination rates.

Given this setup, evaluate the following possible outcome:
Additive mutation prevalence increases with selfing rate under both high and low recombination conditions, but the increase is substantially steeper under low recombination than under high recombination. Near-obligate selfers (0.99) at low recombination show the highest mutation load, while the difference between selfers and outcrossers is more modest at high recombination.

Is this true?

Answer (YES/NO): NO